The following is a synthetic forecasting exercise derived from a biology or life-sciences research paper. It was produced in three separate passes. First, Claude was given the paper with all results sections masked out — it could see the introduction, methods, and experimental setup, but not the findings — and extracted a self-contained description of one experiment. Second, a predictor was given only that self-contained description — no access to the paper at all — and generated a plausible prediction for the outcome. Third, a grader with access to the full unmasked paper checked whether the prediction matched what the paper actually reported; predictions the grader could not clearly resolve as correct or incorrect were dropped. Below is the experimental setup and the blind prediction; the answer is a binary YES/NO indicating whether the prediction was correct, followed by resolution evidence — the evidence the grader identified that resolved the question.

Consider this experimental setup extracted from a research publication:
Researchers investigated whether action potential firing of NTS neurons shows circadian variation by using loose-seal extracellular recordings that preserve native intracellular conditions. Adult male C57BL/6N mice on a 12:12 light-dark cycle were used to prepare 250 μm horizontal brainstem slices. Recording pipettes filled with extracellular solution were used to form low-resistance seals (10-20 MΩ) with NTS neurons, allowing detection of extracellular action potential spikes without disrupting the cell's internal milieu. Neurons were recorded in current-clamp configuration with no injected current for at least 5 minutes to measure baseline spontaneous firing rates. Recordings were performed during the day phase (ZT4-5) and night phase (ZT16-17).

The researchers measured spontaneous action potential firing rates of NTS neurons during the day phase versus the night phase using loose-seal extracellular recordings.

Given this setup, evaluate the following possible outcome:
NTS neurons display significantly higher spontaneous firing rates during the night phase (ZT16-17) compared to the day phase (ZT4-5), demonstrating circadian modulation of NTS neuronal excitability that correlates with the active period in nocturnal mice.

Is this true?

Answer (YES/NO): NO